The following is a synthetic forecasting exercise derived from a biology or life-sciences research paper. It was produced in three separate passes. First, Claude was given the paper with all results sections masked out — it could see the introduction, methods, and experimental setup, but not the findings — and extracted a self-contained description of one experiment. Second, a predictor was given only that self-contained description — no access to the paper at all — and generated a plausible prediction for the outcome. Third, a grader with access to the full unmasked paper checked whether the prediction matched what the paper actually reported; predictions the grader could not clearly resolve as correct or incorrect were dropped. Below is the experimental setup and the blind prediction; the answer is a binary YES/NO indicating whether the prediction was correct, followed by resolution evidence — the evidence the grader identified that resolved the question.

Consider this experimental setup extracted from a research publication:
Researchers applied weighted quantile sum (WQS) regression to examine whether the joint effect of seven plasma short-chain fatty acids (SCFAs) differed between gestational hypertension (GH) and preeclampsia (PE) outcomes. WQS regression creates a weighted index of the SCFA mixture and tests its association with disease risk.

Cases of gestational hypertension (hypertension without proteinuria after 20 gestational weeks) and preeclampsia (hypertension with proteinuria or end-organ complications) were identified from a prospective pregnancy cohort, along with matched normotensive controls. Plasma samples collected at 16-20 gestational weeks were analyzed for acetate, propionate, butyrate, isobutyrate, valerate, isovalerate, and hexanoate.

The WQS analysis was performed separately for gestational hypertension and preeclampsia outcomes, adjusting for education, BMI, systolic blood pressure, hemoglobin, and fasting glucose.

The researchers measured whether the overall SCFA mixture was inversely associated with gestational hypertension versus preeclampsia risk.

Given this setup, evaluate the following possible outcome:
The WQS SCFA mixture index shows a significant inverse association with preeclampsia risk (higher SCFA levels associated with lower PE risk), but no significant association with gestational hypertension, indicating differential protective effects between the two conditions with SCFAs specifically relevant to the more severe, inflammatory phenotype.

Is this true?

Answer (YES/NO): NO